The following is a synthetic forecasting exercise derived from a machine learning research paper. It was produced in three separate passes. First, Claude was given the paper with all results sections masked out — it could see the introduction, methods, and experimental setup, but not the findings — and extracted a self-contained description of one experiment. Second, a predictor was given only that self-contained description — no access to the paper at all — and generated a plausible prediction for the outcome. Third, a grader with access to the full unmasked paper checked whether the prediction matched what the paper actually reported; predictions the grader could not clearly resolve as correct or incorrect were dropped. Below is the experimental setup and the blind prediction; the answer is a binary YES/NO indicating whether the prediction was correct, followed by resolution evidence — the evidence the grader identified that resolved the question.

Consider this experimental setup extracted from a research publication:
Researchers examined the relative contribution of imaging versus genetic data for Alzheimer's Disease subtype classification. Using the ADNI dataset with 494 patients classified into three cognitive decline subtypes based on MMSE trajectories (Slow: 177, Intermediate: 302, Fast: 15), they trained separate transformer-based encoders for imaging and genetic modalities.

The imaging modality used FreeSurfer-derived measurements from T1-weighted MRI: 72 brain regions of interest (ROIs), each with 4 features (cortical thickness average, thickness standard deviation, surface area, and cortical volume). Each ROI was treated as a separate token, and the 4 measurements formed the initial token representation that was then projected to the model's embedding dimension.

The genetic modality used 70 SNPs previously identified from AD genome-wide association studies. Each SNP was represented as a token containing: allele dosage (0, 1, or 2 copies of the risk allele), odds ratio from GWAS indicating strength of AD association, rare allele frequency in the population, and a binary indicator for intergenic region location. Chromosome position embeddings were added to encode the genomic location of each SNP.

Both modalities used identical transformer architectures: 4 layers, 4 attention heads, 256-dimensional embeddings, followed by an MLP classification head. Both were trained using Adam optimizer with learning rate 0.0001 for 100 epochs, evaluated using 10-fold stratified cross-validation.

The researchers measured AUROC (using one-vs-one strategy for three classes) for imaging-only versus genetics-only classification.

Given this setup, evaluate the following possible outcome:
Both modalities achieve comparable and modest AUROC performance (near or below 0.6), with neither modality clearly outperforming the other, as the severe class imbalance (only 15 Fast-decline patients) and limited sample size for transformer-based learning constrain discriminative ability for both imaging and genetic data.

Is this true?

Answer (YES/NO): NO